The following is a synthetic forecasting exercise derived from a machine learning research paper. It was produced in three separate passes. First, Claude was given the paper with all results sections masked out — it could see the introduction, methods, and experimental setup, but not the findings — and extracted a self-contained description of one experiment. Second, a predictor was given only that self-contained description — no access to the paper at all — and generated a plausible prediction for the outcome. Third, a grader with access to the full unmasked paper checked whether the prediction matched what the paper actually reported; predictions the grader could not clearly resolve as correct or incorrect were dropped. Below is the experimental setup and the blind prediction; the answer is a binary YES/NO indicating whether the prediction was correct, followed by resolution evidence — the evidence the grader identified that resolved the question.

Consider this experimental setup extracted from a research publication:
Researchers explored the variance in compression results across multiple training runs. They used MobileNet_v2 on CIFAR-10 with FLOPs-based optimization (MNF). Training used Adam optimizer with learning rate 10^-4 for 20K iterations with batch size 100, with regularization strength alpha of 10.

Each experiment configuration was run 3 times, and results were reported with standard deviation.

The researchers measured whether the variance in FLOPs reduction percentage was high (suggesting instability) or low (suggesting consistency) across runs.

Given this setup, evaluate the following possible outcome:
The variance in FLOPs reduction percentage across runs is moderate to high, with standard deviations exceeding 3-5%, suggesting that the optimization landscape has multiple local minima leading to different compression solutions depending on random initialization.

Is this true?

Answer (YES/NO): NO